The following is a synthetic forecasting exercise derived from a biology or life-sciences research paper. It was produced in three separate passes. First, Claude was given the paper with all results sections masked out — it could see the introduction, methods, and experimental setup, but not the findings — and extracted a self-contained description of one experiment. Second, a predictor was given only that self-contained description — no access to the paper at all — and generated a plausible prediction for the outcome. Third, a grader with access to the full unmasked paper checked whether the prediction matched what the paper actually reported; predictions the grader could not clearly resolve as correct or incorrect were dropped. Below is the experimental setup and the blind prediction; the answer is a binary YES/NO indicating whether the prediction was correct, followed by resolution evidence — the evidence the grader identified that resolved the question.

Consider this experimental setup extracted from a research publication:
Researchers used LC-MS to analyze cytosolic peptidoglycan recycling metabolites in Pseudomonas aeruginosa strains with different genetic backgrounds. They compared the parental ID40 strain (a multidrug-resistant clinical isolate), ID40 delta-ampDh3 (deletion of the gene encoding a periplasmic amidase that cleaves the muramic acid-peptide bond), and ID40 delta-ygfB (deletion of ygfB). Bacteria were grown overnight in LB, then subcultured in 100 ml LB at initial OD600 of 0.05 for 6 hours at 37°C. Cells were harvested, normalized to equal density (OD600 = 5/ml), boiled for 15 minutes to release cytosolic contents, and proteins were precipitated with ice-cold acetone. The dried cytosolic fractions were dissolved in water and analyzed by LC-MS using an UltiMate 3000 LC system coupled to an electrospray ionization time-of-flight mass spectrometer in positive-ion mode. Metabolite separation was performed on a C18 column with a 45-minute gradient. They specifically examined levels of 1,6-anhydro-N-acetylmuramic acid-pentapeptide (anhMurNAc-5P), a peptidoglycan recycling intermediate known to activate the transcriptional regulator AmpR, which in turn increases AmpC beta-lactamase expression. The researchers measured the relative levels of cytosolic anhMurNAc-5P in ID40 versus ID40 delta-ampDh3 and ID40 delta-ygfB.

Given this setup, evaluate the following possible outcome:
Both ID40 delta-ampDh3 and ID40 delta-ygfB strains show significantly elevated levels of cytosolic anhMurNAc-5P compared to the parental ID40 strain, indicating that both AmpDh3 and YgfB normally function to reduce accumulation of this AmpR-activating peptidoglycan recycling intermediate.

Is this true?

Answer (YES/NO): NO